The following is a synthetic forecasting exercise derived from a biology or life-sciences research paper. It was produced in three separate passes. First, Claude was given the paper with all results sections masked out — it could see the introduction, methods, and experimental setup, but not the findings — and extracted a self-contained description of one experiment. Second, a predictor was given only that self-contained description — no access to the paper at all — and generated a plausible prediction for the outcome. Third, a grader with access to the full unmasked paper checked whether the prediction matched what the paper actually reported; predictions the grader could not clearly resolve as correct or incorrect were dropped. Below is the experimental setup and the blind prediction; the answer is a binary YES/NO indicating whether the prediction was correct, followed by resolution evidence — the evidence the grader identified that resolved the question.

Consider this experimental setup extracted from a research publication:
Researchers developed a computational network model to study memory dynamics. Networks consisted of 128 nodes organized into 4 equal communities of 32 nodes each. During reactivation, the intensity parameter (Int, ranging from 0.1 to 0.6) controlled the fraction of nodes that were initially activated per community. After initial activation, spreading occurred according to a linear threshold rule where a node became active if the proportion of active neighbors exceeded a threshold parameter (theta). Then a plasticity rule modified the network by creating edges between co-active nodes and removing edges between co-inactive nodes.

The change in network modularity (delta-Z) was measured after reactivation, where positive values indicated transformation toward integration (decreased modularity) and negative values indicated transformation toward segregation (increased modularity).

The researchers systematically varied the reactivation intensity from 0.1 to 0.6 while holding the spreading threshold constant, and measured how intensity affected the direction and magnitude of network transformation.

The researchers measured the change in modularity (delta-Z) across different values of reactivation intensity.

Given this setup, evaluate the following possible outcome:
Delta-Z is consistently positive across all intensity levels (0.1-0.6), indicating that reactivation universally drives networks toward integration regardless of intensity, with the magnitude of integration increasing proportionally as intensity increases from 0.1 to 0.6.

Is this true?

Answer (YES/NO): NO